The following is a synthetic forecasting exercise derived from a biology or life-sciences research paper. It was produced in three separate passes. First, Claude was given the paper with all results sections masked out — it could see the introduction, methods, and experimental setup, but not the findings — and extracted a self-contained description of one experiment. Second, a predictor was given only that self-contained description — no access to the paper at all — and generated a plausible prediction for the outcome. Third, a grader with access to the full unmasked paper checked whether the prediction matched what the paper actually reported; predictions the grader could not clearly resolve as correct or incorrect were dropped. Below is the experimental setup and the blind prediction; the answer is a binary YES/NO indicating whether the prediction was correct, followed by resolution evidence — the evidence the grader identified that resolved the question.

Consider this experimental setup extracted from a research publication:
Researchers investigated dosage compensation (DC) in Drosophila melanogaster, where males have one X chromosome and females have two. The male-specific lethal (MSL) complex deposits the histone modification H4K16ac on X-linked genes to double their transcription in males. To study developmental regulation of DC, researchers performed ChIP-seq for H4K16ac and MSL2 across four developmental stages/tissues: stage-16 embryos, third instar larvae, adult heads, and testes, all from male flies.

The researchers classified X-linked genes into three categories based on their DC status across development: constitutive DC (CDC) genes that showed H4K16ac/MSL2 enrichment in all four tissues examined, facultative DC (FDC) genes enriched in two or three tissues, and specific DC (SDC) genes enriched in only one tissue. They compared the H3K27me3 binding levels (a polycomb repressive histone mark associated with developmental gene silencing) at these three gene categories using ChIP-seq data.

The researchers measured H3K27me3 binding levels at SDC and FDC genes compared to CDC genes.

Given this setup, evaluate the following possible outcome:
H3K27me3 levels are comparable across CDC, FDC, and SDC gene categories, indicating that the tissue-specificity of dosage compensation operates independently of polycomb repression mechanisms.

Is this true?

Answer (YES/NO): NO